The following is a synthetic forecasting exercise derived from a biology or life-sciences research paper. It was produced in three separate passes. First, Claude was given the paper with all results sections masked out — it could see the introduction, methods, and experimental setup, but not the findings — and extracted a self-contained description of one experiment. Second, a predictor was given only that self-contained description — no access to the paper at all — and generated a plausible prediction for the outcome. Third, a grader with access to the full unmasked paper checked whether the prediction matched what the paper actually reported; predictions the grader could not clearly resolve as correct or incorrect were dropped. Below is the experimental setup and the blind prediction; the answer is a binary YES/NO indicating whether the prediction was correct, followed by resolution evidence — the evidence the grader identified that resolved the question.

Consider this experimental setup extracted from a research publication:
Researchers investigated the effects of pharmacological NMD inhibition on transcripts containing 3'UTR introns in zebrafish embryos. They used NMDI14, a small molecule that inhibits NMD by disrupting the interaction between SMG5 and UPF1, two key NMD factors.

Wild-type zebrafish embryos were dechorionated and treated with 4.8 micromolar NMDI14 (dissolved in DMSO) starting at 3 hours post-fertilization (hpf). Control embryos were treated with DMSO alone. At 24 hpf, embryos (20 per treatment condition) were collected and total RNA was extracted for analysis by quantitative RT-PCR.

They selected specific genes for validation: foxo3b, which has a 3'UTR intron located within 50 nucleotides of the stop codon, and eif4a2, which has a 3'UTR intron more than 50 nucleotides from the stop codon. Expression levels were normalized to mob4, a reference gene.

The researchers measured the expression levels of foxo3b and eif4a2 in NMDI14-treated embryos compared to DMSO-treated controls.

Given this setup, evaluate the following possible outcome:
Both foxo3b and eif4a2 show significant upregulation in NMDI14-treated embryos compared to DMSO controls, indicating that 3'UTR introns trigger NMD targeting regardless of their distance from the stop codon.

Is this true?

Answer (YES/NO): YES